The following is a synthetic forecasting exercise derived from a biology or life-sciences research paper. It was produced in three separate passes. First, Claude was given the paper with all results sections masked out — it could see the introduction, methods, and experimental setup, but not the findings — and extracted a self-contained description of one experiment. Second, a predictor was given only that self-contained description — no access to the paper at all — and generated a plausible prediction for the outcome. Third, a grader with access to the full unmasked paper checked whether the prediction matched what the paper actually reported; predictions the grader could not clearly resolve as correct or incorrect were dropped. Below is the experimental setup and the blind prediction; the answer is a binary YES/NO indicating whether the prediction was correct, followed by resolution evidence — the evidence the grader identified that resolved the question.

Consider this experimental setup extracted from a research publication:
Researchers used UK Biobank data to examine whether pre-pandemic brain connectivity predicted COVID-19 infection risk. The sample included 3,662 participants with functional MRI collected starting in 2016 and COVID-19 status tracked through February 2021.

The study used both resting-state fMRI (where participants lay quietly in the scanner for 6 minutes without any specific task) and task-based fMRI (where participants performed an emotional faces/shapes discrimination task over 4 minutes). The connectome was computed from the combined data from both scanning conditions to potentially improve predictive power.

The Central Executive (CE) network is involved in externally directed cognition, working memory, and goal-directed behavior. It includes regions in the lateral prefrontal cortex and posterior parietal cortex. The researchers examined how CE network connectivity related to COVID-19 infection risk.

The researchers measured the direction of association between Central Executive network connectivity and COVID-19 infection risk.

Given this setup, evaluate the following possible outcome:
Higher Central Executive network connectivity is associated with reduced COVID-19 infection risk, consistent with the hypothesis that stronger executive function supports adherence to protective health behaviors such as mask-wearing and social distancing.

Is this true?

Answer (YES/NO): YES